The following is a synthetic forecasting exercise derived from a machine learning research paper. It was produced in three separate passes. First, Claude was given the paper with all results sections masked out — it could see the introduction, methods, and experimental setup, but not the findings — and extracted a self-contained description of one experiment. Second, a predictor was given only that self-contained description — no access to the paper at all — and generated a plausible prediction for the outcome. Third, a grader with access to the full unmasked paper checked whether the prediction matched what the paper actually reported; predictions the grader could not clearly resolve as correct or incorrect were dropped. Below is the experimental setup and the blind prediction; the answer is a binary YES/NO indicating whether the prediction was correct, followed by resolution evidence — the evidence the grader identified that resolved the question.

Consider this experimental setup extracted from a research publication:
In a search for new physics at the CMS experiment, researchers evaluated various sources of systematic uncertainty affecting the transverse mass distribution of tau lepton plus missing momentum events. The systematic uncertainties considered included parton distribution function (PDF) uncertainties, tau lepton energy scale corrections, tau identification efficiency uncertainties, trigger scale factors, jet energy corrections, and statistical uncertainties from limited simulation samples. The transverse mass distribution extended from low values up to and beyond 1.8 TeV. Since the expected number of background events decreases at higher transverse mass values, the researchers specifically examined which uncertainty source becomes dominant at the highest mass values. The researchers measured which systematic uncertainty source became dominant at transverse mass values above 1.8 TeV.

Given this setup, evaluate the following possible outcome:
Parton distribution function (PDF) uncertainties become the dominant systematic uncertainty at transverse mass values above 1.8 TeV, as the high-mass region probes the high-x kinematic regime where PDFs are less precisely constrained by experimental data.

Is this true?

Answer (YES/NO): YES